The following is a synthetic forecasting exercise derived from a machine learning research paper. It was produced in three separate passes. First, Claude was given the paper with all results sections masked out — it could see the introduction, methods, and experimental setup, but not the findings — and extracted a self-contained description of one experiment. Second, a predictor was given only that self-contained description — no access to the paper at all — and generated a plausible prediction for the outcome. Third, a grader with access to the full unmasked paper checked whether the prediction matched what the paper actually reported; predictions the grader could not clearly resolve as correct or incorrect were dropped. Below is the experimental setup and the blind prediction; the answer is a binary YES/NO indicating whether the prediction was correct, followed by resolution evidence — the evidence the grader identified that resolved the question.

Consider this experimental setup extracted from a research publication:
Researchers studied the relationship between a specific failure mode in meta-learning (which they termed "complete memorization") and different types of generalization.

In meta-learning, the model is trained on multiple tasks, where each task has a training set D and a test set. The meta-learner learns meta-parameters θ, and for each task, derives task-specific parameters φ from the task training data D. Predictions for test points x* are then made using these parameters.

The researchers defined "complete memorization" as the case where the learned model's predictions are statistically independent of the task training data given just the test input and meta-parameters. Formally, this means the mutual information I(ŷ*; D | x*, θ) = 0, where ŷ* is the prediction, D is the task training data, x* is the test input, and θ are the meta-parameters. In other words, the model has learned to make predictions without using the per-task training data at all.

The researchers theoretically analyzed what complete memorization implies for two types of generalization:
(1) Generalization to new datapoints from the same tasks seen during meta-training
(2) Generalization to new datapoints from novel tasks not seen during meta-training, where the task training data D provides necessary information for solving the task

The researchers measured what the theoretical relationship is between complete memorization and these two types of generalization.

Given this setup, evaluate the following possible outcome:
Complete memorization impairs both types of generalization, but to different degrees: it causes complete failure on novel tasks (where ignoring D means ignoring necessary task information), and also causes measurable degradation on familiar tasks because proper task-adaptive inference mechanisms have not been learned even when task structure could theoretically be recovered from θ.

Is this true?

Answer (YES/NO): NO